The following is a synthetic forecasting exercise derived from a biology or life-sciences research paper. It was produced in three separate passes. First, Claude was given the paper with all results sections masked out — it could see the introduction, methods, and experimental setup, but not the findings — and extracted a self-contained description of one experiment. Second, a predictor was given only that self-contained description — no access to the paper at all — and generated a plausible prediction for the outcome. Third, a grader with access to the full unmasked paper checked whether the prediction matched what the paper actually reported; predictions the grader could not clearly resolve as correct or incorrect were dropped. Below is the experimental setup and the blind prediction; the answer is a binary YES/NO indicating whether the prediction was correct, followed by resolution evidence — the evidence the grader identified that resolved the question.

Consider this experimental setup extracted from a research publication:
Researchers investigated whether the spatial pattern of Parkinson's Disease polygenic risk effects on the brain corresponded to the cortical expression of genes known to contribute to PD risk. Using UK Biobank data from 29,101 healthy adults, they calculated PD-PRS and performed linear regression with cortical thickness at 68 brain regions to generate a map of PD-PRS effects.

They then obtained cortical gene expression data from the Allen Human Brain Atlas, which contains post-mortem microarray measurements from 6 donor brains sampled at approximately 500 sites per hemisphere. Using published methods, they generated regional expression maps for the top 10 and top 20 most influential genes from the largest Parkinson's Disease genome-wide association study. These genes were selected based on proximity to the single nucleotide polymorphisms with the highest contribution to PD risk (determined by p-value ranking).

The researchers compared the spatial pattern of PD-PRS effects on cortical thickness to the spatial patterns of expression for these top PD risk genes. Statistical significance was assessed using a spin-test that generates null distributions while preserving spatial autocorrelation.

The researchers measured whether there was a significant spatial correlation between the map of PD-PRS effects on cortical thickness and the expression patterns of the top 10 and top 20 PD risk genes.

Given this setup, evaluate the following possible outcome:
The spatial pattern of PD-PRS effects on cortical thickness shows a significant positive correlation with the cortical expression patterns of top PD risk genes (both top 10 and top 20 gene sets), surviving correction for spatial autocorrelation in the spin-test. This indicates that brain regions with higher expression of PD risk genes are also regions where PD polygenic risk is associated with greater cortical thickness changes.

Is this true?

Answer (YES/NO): YES